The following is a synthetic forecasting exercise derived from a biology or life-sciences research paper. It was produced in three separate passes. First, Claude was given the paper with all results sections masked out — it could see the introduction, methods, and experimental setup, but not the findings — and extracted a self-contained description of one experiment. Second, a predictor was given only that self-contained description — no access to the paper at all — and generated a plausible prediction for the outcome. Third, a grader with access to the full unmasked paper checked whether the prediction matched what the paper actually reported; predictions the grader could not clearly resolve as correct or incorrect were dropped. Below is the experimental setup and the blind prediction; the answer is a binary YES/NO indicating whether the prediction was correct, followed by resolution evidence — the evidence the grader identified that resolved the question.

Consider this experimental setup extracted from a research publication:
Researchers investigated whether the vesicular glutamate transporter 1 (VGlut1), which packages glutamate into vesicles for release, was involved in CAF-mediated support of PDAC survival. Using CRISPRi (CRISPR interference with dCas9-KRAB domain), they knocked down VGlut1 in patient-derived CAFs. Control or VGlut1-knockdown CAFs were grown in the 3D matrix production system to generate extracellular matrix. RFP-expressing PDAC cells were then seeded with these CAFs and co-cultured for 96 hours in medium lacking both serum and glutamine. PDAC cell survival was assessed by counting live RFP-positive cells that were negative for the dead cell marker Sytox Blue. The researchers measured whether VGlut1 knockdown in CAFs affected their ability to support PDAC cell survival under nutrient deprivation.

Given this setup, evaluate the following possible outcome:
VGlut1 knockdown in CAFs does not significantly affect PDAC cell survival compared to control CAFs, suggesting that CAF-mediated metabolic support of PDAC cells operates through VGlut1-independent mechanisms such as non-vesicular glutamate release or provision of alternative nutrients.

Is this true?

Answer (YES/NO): NO